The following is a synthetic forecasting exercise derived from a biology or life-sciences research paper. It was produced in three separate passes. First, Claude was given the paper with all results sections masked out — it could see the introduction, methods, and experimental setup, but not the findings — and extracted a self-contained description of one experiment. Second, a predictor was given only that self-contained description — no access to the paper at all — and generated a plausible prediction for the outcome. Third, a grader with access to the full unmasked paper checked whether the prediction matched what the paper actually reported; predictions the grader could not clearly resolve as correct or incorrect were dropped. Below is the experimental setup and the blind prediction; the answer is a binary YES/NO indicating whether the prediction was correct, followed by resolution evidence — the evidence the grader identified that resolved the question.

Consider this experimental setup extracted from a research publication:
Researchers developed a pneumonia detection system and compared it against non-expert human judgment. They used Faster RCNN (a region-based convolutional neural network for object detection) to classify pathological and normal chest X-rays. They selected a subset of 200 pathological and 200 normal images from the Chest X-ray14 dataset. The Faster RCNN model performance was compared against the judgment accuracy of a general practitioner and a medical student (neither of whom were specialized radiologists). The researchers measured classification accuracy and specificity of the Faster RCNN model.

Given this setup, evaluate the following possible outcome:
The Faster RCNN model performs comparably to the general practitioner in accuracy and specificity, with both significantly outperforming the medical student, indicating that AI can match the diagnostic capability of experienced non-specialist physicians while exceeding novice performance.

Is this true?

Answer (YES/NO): NO